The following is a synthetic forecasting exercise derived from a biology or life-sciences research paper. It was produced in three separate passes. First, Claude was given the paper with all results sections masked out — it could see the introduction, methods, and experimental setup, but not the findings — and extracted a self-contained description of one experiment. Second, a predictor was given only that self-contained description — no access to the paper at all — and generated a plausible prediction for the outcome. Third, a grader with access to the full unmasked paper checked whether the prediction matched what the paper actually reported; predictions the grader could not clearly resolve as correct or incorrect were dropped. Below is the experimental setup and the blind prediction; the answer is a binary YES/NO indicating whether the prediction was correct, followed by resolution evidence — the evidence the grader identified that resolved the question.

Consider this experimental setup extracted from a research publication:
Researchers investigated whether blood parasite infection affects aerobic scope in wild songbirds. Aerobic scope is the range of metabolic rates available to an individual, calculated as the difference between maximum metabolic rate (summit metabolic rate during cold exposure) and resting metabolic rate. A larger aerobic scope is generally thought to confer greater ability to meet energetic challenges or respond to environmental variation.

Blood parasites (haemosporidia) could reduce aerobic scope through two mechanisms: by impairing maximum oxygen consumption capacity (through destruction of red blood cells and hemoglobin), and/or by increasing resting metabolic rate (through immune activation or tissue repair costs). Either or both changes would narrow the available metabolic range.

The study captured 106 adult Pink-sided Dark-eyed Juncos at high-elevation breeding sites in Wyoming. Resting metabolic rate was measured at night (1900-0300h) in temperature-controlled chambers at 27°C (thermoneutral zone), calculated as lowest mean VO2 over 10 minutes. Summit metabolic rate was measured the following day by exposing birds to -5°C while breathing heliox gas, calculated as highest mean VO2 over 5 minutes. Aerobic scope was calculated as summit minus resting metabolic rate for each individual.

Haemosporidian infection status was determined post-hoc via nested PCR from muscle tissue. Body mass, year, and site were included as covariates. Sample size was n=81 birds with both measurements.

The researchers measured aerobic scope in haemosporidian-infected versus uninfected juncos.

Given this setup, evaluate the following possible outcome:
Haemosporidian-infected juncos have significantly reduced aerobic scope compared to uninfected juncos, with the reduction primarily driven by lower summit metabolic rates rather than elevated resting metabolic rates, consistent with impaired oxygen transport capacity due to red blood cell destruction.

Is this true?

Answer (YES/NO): NO